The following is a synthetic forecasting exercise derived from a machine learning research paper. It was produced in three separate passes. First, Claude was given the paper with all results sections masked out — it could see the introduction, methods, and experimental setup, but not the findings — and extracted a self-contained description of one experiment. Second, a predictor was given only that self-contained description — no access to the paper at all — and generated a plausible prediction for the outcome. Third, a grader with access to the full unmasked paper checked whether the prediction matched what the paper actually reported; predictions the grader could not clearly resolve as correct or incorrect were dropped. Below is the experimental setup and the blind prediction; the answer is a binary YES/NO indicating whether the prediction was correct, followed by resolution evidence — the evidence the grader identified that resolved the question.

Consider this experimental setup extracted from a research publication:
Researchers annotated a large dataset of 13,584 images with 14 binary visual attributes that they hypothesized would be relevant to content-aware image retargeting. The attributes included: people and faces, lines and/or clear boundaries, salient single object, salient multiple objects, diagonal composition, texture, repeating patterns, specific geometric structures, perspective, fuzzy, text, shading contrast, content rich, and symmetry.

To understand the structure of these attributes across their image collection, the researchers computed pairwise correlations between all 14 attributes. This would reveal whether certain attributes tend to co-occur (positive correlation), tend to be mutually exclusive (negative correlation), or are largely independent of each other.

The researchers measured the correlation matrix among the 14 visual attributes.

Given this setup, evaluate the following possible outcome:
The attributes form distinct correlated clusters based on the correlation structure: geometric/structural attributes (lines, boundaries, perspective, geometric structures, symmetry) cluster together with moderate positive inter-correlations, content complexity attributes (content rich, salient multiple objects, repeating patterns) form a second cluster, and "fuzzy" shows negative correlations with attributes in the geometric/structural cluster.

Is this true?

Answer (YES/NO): NO